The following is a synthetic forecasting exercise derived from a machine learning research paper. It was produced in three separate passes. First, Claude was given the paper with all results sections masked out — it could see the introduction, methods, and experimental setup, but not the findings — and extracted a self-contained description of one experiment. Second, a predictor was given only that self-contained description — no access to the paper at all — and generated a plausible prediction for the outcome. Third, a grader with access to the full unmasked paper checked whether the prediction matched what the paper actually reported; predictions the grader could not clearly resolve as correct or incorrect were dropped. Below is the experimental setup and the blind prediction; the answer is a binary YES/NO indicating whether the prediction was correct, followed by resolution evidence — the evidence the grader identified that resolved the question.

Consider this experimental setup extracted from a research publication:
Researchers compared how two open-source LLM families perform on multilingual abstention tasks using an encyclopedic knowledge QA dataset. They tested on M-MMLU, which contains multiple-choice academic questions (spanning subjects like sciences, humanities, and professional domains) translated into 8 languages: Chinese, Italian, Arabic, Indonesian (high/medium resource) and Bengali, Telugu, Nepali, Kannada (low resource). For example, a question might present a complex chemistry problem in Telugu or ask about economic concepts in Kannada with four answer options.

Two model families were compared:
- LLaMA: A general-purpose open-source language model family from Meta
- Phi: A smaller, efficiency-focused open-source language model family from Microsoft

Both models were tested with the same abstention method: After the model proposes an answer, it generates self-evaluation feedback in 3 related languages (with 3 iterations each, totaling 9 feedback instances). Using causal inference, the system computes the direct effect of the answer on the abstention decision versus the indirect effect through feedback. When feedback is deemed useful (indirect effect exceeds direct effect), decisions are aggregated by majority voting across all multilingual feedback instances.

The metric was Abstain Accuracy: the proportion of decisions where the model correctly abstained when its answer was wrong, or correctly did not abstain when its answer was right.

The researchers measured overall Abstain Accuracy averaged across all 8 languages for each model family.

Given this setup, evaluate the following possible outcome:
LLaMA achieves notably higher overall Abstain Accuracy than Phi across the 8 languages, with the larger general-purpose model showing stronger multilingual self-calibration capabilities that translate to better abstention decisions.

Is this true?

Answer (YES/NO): NO